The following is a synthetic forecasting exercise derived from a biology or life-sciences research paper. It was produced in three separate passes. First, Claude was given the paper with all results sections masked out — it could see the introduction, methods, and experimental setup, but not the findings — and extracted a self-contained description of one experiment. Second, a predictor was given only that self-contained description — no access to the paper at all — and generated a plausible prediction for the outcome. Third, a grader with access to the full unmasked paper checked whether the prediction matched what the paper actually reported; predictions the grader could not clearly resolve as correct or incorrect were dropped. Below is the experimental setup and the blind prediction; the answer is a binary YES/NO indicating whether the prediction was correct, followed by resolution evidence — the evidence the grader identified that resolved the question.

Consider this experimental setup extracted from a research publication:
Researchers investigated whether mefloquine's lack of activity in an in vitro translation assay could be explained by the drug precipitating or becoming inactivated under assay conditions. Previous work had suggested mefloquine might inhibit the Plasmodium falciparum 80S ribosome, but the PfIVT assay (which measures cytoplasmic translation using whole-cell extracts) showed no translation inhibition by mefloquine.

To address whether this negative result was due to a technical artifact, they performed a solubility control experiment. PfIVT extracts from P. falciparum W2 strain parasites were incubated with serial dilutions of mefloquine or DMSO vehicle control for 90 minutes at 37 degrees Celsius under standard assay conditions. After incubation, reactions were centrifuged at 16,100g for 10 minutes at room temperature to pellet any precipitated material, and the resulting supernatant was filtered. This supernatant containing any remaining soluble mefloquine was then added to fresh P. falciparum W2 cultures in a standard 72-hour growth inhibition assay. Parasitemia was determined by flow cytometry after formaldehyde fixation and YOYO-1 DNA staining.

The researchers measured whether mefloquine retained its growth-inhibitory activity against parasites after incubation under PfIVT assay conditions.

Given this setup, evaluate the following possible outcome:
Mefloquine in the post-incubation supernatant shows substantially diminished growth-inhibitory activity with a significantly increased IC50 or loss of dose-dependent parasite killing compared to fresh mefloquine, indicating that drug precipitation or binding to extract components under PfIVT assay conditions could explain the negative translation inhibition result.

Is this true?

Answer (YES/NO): NO